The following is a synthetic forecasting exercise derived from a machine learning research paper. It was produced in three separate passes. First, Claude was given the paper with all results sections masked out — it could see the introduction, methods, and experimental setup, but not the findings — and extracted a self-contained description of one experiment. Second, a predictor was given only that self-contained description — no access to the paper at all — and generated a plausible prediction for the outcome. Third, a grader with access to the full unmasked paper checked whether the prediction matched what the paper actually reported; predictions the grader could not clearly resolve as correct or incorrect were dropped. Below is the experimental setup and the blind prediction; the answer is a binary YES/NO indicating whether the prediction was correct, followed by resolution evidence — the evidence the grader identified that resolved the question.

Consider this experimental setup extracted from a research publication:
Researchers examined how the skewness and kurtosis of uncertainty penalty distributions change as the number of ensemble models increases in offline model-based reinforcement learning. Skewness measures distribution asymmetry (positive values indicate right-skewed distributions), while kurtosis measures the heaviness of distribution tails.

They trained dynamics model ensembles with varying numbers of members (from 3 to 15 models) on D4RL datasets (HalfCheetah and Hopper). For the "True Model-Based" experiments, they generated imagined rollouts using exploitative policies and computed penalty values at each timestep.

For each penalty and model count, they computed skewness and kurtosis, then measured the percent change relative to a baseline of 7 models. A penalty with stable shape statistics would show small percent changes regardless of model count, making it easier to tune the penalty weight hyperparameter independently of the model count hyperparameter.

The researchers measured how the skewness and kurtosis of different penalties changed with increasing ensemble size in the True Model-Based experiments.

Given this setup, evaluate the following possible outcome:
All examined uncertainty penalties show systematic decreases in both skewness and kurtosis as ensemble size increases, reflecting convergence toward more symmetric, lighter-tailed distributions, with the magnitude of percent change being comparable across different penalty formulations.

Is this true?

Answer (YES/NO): NO